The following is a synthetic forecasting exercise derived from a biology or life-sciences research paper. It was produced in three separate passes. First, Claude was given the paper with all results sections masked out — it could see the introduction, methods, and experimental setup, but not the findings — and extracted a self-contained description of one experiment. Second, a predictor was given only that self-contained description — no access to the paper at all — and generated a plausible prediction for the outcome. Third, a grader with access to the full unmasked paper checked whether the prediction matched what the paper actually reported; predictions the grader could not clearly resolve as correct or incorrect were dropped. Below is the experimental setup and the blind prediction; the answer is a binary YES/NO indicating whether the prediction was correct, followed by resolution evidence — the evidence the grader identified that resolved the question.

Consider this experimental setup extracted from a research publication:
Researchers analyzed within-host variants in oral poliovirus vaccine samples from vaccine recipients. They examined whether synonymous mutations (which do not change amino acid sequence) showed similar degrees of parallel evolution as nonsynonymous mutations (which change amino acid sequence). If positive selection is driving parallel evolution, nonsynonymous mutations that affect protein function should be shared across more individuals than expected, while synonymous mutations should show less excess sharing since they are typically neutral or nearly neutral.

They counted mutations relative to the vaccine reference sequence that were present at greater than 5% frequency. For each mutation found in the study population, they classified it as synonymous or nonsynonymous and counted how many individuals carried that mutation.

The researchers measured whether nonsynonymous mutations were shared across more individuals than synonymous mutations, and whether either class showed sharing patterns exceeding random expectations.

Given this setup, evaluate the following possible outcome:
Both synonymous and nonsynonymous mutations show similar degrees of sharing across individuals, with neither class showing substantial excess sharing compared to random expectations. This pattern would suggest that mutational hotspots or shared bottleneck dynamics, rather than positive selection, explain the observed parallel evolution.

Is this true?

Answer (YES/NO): NO